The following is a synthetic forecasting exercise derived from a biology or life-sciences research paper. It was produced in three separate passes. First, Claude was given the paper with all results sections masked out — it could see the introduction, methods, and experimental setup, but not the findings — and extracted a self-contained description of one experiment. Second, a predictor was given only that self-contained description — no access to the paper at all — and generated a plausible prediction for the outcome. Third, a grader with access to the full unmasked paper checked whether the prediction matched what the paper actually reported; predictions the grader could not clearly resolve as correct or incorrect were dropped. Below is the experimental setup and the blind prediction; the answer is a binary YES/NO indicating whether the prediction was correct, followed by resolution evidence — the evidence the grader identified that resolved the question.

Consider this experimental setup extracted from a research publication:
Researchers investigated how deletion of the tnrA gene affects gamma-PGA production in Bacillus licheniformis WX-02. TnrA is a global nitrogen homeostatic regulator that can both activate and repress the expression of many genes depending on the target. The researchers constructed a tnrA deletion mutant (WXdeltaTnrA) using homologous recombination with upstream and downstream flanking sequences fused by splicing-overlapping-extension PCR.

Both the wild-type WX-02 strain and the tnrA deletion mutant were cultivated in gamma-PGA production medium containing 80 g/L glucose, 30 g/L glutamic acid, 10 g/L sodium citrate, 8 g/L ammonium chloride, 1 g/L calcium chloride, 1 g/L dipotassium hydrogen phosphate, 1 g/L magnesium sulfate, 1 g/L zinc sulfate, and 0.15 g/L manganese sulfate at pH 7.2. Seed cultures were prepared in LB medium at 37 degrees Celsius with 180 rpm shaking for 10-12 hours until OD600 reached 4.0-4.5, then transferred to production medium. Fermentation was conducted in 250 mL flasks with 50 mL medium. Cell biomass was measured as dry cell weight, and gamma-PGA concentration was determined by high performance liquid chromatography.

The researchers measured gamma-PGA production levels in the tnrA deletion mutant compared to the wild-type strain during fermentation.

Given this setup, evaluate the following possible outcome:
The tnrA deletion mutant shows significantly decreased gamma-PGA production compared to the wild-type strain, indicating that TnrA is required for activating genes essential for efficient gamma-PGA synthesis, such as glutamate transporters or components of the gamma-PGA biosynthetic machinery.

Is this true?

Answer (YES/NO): NO